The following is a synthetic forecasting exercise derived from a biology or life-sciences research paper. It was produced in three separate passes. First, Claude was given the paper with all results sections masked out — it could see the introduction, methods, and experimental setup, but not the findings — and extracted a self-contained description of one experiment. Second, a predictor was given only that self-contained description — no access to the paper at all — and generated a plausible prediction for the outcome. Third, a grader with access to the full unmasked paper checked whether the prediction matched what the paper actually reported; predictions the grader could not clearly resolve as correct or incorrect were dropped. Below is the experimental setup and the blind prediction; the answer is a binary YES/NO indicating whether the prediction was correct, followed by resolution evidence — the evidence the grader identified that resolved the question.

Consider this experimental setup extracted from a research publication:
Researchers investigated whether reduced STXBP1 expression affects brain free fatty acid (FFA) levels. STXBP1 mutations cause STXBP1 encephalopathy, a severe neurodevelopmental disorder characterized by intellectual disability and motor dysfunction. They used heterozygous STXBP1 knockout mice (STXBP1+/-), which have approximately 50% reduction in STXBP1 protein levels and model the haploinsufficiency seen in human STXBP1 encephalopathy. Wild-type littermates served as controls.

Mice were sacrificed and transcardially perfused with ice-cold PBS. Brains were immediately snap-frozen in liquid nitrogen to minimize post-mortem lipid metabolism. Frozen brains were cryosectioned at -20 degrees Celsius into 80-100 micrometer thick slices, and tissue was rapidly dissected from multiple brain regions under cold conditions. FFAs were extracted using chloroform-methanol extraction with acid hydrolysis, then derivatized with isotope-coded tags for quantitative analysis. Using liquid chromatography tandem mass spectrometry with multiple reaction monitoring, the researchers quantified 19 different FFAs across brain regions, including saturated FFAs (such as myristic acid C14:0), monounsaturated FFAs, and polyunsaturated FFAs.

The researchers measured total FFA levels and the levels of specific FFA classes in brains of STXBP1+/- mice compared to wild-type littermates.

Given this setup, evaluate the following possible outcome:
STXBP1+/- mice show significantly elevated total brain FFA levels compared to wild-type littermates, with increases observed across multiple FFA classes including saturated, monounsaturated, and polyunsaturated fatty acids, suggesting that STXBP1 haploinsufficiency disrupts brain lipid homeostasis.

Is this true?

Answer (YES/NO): NO